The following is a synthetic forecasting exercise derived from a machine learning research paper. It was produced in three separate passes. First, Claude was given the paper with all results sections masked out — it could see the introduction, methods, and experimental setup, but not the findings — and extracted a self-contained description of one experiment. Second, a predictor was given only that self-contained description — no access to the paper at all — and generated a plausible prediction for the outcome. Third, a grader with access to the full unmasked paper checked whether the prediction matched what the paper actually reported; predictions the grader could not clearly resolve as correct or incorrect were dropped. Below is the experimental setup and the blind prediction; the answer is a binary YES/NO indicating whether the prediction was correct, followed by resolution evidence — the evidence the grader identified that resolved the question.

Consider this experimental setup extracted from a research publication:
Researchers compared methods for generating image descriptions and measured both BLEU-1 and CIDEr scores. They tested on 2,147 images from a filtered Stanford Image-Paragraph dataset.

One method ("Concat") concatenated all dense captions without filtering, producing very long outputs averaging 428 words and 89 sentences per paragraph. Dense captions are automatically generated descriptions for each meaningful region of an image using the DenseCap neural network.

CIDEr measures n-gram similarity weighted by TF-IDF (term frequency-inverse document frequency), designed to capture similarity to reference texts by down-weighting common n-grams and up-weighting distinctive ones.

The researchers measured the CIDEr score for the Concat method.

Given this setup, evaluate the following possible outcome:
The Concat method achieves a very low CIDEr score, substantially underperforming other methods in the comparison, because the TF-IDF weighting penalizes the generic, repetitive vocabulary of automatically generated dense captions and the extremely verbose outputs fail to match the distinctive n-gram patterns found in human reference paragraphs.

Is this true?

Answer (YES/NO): YES